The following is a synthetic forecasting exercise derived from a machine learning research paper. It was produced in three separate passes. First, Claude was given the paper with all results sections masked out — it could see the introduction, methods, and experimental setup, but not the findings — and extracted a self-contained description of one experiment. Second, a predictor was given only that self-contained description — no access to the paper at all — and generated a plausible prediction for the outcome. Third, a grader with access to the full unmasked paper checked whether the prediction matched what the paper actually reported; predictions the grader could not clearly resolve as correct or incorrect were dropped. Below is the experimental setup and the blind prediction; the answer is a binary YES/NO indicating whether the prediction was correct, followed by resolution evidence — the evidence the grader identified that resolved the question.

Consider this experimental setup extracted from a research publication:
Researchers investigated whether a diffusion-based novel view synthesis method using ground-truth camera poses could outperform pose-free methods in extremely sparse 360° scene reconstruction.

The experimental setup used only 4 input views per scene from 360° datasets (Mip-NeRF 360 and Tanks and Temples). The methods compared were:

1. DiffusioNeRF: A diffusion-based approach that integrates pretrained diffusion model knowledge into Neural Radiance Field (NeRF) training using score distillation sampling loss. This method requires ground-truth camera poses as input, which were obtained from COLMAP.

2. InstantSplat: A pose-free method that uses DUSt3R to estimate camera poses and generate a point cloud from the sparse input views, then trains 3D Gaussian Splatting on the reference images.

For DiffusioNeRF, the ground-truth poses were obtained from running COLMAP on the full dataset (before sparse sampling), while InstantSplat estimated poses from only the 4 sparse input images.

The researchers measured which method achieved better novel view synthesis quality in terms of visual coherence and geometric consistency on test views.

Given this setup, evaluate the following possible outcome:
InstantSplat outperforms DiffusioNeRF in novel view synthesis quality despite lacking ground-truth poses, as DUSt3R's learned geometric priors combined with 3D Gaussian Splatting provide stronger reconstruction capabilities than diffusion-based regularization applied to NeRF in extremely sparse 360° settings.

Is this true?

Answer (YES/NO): YES